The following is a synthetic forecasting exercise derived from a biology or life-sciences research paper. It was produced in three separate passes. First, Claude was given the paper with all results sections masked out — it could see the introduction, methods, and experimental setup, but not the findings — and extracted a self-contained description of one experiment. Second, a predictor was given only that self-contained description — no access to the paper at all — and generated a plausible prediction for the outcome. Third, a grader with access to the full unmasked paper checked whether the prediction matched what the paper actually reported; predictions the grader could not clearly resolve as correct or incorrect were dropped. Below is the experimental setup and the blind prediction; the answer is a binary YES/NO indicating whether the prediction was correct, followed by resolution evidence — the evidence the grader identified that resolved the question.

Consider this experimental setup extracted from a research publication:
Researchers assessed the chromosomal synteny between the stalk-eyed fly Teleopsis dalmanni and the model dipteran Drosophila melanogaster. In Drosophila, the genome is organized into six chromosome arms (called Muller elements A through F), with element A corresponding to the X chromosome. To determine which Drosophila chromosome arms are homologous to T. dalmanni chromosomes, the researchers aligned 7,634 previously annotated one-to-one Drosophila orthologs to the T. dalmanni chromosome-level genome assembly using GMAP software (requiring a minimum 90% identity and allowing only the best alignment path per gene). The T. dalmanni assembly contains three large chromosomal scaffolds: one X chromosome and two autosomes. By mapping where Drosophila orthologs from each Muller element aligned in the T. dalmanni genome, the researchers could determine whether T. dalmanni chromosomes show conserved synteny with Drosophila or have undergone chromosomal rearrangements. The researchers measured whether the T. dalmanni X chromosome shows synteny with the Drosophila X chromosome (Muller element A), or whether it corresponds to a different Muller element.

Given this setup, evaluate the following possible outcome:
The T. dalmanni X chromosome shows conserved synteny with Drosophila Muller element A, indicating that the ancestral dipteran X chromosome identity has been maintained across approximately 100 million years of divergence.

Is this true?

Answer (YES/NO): NO